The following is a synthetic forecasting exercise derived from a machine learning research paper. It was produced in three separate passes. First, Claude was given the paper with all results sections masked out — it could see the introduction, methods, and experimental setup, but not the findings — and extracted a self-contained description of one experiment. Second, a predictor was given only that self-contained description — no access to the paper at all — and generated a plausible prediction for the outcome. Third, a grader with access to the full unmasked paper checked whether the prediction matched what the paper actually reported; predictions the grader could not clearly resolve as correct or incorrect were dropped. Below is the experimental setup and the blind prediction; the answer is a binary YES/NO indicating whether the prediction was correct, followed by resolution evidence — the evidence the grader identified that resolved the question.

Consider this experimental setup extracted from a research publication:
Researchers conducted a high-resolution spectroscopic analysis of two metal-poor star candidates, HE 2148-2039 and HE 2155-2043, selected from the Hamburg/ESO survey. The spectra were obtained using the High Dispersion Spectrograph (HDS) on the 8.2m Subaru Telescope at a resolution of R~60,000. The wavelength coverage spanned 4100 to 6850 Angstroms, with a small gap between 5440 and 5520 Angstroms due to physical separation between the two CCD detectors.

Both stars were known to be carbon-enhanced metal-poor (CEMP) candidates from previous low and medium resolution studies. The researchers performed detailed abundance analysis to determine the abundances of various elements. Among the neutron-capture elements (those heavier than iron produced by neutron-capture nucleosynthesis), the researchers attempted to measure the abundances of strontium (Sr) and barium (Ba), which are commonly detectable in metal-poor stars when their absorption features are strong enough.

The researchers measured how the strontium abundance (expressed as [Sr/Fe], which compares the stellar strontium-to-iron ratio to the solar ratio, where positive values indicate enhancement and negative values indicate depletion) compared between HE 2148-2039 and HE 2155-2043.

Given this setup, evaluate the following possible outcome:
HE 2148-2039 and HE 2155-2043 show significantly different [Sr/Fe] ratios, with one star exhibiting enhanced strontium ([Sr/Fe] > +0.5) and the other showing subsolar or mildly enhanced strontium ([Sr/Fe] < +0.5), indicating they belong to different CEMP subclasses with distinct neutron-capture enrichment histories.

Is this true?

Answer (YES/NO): NO